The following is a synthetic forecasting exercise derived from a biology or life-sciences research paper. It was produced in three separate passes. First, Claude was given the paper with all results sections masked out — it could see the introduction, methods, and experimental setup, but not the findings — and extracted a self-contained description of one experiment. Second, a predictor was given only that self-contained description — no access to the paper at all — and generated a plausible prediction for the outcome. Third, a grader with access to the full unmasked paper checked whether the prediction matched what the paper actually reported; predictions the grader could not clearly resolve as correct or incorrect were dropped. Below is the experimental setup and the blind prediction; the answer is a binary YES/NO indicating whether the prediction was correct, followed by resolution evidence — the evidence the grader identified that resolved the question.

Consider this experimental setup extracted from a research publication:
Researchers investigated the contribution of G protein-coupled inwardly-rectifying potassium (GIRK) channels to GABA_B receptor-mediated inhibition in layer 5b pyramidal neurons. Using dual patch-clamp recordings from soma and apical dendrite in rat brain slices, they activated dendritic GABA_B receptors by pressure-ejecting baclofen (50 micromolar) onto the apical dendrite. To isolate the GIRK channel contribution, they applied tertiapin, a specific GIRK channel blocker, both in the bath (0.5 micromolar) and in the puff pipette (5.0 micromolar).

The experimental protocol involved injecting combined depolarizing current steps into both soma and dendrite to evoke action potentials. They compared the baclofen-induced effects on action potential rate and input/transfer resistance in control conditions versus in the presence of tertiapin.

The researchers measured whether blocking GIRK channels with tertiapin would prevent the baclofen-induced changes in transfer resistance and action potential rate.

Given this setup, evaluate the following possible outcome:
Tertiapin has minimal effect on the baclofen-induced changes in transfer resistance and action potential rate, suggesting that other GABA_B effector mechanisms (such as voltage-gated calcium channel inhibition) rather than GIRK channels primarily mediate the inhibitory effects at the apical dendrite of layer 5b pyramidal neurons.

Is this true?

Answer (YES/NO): NO